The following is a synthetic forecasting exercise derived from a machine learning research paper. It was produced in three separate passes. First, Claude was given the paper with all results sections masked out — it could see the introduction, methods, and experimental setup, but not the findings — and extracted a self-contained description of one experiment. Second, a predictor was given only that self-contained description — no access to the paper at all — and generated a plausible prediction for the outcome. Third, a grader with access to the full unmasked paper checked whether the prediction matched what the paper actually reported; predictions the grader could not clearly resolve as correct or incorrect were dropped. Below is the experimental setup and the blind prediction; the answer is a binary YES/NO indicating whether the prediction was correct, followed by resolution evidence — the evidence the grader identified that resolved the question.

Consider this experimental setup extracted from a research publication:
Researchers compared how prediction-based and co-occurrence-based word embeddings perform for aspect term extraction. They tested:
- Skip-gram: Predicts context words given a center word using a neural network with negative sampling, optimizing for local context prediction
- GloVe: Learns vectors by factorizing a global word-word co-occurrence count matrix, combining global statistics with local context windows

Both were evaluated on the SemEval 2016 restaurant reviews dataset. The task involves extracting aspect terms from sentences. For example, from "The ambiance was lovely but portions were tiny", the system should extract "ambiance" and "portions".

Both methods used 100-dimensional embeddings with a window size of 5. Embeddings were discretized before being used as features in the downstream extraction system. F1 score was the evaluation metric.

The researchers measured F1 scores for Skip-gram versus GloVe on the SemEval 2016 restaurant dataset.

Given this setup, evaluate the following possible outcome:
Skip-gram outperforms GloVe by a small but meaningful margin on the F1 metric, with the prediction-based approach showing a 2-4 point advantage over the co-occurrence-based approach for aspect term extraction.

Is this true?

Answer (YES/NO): NO